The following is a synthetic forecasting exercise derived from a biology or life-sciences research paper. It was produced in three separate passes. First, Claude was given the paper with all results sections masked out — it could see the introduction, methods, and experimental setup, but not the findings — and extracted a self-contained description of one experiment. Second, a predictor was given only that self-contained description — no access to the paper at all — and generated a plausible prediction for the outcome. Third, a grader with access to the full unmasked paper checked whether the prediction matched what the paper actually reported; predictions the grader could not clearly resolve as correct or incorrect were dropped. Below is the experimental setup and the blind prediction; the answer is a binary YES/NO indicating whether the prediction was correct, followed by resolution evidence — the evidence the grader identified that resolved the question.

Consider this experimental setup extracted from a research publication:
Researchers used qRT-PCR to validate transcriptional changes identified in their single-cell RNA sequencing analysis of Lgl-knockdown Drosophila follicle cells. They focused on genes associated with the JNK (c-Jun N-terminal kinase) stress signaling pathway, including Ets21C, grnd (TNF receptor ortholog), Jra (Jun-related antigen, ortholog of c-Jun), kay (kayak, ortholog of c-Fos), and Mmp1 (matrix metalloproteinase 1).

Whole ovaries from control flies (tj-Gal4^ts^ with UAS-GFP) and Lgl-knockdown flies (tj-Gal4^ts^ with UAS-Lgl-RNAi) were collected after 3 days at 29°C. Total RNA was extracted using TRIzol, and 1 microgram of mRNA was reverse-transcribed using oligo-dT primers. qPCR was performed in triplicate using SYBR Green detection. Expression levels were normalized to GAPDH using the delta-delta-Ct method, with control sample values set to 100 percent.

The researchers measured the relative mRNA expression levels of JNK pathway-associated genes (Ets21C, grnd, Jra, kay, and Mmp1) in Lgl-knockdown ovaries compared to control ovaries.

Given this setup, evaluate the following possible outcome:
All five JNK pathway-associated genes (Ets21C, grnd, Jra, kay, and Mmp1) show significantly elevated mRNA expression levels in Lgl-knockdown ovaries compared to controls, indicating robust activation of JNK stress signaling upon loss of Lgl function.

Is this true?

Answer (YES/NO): NO